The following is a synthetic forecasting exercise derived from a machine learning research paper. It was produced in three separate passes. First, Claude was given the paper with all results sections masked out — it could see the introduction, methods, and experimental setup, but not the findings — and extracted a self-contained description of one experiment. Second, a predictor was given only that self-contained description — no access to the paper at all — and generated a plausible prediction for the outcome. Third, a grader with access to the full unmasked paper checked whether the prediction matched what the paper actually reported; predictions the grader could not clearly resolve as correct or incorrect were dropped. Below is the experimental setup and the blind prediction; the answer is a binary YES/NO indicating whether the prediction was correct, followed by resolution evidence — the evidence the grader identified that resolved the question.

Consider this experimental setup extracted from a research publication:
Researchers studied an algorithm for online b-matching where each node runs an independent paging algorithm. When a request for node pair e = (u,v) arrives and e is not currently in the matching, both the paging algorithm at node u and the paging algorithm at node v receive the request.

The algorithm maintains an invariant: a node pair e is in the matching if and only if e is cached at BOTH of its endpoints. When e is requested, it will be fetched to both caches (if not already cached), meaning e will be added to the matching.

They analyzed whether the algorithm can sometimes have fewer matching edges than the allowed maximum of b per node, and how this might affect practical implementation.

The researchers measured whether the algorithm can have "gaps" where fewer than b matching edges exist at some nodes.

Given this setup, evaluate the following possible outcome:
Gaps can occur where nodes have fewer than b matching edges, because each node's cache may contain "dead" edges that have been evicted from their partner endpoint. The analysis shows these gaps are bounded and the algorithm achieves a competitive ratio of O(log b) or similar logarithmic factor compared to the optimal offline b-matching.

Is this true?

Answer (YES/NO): NO